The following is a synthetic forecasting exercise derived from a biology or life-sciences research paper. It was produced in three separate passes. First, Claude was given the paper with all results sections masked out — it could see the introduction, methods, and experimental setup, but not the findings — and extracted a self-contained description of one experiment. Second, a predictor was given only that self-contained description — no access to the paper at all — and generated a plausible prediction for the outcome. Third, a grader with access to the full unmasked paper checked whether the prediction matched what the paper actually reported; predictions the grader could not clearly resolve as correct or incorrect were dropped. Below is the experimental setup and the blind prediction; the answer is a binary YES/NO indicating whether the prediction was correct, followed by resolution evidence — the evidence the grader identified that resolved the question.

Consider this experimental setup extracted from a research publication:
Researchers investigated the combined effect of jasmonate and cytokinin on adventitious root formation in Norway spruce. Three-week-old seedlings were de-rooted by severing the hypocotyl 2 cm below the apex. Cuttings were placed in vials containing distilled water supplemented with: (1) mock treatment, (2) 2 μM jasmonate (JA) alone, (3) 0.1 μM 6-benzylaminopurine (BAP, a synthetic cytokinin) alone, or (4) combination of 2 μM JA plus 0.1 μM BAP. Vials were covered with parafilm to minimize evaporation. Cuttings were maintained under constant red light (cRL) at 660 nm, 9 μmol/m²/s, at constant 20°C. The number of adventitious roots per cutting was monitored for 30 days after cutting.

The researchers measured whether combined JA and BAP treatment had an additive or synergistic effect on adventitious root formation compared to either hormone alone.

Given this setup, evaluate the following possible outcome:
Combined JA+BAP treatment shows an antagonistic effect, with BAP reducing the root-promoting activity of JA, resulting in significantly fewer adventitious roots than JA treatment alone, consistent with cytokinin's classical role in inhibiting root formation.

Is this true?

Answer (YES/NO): NO